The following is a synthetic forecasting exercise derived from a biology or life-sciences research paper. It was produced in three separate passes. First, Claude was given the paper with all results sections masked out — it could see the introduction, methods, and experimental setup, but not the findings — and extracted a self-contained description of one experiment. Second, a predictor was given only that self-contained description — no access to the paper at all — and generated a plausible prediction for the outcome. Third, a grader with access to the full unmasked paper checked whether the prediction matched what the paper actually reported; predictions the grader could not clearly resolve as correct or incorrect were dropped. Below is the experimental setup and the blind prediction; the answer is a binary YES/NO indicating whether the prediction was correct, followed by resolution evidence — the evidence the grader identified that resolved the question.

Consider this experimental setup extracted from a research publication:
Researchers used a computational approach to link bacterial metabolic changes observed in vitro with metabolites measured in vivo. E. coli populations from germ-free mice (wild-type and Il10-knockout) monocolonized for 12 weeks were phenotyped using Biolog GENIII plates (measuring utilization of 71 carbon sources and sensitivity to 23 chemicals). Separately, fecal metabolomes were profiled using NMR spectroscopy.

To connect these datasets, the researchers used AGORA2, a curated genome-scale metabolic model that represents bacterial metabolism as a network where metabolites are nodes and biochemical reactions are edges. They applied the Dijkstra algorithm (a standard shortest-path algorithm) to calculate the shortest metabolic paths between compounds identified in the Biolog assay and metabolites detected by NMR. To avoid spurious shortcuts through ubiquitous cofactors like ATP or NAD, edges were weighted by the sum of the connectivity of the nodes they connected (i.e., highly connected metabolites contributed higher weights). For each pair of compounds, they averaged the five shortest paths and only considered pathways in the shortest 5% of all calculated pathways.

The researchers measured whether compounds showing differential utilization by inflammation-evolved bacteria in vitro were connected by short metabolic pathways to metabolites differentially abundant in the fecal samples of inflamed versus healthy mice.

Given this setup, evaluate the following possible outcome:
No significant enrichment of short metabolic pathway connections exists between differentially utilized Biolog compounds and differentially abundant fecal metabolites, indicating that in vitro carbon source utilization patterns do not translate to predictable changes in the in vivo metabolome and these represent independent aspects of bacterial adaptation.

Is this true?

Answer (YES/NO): NO